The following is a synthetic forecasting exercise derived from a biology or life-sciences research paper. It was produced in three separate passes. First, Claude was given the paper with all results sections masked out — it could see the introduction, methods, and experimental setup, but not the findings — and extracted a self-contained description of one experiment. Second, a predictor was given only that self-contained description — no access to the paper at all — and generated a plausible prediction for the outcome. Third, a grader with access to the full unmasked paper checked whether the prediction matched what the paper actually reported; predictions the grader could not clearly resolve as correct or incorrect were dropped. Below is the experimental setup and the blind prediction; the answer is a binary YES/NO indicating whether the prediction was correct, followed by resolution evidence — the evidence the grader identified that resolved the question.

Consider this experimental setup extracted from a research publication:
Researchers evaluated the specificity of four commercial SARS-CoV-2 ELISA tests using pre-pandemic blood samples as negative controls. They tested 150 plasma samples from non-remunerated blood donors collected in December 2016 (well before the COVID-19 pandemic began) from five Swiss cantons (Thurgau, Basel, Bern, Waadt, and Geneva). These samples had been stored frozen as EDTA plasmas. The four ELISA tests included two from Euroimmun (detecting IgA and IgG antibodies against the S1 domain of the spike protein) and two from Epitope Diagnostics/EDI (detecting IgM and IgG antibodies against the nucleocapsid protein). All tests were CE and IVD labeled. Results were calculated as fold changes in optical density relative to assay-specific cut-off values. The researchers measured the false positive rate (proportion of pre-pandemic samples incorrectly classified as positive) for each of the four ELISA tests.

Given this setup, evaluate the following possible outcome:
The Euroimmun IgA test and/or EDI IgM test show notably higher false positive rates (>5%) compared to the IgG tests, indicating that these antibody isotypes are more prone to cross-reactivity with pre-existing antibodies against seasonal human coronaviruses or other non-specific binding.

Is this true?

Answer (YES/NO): NO